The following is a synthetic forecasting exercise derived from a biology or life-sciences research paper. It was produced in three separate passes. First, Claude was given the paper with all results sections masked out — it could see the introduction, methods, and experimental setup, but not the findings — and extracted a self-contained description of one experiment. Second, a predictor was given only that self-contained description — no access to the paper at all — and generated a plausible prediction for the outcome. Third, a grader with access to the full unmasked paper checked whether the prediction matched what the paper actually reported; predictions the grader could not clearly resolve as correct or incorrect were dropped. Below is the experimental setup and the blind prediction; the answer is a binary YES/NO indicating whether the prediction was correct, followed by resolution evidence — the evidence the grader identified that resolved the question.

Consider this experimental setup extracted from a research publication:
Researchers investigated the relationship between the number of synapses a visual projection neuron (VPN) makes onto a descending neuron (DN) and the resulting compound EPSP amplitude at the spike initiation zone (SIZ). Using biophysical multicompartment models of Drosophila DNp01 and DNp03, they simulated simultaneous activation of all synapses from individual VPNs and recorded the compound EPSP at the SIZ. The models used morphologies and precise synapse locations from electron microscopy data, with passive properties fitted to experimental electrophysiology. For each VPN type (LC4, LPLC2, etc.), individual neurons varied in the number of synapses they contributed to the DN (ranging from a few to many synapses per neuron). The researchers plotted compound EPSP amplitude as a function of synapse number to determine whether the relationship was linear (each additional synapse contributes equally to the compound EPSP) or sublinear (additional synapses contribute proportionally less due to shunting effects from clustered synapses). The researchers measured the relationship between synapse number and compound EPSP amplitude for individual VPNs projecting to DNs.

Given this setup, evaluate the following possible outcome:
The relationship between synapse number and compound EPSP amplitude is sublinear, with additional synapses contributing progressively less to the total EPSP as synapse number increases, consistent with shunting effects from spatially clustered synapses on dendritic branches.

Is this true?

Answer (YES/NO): NO